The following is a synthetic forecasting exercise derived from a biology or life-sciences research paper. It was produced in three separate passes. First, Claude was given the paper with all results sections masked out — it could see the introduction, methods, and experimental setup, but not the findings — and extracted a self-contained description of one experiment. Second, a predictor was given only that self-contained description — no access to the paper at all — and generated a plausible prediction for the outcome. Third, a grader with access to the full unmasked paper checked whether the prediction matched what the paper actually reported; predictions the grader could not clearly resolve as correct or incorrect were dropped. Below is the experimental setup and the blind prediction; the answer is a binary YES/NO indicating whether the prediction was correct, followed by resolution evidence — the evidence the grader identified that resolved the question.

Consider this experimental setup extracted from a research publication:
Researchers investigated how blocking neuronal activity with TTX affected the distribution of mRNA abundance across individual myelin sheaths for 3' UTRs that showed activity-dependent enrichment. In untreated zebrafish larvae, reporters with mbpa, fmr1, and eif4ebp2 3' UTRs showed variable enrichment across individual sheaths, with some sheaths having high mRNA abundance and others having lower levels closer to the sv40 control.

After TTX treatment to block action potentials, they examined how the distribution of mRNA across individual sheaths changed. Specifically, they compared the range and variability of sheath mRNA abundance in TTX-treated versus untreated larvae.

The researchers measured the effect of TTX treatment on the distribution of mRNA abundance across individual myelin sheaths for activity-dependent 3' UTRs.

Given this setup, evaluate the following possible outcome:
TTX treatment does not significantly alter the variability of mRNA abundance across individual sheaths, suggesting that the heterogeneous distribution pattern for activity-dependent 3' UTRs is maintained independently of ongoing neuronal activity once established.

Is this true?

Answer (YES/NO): NO